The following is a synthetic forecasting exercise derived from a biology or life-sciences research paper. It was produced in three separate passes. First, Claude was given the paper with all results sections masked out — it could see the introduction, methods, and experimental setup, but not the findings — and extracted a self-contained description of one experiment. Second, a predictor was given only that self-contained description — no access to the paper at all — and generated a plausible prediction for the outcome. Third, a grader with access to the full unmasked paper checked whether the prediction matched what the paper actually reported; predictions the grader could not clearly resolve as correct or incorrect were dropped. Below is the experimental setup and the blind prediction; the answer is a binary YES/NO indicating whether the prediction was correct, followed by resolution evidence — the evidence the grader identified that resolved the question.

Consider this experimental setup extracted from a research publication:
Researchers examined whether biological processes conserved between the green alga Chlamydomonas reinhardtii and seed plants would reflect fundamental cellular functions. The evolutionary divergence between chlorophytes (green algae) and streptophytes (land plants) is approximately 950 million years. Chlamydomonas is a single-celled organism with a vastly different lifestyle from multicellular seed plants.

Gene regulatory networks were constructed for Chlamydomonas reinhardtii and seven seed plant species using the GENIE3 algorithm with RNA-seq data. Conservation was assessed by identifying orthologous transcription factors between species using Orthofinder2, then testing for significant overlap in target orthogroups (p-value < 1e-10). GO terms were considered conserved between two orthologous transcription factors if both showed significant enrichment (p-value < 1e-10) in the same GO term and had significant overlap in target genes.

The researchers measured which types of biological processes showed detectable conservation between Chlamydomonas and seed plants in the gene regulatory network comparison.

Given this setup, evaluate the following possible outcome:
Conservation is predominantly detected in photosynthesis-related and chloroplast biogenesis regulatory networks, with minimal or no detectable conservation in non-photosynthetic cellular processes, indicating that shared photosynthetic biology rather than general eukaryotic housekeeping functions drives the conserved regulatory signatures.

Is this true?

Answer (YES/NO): NO